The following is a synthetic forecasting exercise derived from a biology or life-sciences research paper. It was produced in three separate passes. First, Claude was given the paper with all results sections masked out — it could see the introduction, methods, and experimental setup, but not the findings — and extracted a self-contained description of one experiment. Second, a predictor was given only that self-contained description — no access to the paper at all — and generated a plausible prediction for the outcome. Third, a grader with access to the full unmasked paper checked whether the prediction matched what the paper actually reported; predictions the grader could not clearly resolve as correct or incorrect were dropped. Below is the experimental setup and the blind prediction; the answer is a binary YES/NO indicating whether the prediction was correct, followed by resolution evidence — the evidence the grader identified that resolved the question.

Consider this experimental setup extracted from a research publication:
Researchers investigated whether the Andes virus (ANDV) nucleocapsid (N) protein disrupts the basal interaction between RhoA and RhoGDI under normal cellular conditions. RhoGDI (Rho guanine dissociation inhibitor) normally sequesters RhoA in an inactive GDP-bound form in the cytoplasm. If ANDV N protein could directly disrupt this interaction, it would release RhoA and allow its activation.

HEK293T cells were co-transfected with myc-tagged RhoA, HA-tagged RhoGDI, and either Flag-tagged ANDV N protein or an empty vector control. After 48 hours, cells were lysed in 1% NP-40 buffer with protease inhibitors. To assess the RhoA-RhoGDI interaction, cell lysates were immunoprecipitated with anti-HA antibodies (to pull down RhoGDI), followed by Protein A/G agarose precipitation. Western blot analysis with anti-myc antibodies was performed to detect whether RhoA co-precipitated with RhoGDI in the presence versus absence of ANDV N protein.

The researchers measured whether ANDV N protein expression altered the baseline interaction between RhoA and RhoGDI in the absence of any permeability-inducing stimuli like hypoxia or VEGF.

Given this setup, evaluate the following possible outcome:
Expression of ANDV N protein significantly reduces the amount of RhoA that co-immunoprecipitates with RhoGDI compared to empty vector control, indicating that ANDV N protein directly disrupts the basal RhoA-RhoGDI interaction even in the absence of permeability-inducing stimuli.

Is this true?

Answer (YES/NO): NO